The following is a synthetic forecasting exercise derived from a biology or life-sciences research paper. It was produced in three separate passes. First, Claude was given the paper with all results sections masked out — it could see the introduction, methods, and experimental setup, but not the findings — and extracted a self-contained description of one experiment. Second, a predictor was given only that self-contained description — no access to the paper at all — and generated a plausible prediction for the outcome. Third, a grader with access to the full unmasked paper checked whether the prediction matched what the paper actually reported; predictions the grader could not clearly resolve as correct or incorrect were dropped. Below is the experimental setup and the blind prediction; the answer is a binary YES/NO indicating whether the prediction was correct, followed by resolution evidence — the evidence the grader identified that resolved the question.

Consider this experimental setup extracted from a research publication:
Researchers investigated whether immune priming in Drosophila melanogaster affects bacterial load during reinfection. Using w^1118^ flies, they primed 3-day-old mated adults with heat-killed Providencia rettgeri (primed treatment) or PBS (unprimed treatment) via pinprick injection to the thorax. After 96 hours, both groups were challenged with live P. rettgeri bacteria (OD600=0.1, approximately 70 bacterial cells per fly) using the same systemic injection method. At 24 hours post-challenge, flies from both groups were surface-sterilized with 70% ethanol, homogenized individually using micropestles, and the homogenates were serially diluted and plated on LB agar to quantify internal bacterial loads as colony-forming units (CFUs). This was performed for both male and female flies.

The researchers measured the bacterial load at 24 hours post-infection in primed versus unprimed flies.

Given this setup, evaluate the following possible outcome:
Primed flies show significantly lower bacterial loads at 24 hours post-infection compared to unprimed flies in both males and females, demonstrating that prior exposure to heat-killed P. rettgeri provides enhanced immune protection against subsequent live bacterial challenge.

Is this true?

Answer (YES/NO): NO